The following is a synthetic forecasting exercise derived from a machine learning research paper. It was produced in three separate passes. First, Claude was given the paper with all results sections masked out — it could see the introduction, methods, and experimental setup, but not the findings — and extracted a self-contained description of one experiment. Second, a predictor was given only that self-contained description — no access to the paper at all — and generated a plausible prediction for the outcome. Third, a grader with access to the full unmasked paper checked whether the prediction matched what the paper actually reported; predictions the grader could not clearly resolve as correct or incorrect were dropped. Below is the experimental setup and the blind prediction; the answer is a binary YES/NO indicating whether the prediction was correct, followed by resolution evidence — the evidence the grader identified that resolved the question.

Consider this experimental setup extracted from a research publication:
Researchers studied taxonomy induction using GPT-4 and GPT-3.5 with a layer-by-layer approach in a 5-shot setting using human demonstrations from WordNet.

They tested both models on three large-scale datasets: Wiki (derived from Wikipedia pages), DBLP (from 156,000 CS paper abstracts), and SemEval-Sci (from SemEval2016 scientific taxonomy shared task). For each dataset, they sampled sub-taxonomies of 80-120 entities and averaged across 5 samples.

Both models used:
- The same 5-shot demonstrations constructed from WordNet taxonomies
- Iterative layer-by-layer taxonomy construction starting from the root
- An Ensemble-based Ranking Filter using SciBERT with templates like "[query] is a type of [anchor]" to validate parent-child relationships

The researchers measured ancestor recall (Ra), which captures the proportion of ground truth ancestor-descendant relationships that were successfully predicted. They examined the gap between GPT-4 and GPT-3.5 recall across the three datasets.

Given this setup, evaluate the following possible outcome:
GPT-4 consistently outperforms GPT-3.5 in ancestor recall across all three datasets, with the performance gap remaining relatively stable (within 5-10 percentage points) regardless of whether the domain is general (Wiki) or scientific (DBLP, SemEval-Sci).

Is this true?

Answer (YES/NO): NO